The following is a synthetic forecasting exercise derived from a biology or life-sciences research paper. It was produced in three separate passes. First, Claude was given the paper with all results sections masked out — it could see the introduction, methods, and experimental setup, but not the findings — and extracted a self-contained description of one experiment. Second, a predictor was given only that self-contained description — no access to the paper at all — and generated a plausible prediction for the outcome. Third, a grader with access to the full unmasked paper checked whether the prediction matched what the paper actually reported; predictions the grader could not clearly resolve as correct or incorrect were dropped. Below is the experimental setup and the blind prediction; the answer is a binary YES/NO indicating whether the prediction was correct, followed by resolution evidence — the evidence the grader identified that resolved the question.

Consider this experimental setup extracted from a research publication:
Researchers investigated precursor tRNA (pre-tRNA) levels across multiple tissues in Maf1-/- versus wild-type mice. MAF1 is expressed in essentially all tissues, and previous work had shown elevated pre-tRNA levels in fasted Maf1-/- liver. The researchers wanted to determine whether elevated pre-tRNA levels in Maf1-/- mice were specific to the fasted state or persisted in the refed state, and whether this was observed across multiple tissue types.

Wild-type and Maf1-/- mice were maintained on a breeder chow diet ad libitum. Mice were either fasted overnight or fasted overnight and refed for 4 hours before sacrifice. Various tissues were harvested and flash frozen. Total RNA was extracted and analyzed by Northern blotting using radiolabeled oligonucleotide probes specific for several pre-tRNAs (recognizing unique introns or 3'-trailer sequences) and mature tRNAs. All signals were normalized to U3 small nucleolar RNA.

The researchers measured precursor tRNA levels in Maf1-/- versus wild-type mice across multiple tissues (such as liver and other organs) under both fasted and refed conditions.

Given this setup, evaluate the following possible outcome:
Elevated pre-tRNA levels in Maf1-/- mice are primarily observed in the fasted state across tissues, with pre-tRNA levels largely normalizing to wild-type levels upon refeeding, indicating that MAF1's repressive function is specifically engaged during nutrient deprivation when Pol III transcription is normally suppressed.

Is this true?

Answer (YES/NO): NO